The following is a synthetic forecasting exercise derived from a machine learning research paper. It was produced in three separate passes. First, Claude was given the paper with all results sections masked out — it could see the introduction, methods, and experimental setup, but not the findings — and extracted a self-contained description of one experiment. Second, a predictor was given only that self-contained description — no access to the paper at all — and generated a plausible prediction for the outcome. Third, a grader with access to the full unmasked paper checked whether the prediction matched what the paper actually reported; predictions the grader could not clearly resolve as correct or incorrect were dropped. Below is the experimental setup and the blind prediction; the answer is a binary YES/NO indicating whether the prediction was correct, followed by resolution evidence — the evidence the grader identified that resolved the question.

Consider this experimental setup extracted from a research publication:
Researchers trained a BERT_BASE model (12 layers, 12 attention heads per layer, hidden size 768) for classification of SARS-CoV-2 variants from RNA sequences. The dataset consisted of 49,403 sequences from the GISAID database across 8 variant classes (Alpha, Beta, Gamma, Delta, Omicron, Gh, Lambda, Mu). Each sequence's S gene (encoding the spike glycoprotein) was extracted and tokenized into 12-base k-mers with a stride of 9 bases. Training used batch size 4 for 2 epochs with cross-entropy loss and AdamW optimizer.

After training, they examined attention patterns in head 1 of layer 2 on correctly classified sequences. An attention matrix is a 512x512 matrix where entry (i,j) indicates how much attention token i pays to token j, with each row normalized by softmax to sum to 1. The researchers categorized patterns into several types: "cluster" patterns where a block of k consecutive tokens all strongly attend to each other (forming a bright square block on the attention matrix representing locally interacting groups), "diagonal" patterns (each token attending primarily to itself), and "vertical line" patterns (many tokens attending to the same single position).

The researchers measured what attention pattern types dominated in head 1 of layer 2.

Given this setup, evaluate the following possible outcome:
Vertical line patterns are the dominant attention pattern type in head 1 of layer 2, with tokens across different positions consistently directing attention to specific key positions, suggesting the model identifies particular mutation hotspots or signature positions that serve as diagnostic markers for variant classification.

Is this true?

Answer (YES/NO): NO